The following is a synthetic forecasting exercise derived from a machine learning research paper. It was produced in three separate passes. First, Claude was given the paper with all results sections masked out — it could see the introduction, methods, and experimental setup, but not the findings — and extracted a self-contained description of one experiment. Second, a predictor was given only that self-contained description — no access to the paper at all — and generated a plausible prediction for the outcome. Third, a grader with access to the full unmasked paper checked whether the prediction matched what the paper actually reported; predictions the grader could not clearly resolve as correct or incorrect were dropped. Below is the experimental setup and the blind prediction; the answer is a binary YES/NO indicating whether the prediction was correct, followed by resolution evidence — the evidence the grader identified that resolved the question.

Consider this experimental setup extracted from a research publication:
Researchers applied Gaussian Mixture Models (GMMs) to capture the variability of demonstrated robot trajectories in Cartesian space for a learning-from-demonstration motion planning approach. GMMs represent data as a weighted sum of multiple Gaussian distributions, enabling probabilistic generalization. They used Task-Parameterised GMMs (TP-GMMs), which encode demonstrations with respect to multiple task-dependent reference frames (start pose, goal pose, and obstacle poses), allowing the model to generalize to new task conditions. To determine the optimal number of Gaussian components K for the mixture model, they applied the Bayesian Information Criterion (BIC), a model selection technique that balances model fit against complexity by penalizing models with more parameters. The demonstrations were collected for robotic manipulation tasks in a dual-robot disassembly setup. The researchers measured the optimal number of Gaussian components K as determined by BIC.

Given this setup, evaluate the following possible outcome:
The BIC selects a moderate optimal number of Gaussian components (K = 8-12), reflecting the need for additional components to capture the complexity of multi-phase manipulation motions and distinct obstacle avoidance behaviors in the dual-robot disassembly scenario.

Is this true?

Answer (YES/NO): NO